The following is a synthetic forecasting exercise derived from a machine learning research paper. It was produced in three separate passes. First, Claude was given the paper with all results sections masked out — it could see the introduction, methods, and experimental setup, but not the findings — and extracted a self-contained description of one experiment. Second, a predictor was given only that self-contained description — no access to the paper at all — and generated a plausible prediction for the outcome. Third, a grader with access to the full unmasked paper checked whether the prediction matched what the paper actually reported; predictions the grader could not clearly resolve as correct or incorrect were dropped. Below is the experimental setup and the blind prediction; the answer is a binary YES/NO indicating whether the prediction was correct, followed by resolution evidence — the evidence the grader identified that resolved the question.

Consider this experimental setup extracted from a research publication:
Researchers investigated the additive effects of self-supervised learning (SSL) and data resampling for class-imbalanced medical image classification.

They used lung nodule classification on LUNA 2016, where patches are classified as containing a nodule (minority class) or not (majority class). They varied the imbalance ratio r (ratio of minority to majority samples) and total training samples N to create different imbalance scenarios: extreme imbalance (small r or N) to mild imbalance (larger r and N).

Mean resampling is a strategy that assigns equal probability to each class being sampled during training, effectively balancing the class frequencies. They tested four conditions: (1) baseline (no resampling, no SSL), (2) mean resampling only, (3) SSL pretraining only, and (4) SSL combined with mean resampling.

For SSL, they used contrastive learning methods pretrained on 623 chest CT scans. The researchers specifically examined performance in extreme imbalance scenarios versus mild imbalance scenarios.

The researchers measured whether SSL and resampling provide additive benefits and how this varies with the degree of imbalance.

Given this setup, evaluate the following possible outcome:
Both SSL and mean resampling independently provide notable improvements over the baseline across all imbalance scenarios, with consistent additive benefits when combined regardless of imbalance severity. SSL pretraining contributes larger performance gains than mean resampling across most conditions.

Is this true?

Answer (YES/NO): NO